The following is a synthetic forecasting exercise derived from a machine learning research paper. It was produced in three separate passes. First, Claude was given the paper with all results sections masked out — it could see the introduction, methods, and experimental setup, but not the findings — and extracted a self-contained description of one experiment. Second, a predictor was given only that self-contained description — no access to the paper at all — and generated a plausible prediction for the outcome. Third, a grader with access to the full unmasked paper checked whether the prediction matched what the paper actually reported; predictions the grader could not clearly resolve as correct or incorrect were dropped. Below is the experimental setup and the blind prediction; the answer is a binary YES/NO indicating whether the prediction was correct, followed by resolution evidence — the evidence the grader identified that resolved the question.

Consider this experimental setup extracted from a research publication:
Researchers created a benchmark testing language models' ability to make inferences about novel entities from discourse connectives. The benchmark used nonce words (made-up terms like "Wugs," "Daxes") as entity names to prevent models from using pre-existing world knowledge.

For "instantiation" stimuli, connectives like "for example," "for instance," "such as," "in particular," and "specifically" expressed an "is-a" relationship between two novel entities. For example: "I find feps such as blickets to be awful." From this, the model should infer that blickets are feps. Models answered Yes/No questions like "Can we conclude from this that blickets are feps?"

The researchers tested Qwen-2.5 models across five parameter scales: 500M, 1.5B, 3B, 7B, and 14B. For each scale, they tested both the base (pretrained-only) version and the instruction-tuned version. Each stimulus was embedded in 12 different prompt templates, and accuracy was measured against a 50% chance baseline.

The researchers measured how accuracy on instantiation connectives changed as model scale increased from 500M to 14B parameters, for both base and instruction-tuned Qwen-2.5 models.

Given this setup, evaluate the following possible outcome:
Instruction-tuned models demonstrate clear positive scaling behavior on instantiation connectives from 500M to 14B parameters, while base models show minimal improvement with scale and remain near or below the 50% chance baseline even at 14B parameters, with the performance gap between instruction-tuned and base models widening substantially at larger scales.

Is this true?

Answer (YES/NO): NO